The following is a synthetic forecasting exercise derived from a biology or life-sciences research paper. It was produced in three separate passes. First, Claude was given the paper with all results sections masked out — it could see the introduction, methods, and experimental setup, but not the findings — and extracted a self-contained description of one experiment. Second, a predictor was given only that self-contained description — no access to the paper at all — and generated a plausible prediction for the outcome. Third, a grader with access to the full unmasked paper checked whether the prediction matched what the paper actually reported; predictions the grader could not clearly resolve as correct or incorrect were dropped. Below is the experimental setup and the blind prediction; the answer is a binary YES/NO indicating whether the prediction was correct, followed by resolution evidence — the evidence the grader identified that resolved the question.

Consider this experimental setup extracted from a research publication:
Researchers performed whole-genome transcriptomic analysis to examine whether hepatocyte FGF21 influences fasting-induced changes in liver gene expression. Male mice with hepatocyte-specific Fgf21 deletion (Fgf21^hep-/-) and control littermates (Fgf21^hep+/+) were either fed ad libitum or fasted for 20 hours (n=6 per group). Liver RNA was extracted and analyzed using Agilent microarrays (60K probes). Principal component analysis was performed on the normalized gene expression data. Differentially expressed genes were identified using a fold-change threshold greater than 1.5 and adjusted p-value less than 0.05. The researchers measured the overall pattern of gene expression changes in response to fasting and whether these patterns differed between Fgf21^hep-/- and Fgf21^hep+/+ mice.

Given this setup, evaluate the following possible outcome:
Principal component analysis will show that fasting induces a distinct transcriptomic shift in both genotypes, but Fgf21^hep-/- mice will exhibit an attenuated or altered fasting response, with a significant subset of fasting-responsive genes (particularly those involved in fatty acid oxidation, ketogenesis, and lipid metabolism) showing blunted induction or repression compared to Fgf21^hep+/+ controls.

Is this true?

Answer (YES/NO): NO